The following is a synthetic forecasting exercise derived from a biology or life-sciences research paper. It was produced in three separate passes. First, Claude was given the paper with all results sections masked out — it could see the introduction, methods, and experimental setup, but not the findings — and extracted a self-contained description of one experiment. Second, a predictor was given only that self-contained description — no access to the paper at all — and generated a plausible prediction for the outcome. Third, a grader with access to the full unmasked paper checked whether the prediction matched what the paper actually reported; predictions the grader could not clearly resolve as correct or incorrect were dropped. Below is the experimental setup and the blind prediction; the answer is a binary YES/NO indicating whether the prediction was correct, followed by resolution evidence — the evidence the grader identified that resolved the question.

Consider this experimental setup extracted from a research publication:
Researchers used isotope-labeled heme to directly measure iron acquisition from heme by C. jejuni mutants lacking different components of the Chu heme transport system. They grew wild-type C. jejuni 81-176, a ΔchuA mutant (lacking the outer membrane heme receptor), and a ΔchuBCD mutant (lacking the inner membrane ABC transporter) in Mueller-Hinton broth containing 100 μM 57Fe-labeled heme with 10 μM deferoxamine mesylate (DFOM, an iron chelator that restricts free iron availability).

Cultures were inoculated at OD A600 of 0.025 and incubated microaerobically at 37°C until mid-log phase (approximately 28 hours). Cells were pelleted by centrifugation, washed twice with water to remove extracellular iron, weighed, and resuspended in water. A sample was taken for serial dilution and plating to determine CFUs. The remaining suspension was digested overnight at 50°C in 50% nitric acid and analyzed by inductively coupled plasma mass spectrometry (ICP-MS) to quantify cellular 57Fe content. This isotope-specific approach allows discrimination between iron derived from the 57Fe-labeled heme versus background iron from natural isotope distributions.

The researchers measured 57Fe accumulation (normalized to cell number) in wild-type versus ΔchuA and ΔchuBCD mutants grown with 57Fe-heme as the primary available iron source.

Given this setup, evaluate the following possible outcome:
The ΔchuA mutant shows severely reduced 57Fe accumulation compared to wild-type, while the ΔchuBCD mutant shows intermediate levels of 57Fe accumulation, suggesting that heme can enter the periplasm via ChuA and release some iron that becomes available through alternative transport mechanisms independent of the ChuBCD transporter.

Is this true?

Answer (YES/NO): NO